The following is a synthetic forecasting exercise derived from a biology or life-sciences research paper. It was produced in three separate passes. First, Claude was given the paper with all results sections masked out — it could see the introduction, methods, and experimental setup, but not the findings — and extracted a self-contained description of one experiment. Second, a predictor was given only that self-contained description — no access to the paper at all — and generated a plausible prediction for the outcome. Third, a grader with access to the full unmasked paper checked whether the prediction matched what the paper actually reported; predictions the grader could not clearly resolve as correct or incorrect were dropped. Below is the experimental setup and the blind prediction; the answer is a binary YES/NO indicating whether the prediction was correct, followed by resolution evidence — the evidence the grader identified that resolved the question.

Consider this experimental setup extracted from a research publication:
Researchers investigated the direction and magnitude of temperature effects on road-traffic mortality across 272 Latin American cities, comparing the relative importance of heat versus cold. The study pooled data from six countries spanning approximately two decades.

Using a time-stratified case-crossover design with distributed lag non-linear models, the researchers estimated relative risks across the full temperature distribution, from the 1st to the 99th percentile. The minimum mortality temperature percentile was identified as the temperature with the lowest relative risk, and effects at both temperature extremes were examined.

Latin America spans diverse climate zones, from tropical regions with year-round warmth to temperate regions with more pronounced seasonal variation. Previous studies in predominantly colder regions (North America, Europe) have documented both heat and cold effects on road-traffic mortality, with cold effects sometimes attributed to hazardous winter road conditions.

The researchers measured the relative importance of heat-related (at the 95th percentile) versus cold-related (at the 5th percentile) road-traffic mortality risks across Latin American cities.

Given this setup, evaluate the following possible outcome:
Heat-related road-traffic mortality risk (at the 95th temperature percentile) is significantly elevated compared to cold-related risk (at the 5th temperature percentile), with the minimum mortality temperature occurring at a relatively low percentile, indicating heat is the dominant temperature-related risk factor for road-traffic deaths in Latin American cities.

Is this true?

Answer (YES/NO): YES